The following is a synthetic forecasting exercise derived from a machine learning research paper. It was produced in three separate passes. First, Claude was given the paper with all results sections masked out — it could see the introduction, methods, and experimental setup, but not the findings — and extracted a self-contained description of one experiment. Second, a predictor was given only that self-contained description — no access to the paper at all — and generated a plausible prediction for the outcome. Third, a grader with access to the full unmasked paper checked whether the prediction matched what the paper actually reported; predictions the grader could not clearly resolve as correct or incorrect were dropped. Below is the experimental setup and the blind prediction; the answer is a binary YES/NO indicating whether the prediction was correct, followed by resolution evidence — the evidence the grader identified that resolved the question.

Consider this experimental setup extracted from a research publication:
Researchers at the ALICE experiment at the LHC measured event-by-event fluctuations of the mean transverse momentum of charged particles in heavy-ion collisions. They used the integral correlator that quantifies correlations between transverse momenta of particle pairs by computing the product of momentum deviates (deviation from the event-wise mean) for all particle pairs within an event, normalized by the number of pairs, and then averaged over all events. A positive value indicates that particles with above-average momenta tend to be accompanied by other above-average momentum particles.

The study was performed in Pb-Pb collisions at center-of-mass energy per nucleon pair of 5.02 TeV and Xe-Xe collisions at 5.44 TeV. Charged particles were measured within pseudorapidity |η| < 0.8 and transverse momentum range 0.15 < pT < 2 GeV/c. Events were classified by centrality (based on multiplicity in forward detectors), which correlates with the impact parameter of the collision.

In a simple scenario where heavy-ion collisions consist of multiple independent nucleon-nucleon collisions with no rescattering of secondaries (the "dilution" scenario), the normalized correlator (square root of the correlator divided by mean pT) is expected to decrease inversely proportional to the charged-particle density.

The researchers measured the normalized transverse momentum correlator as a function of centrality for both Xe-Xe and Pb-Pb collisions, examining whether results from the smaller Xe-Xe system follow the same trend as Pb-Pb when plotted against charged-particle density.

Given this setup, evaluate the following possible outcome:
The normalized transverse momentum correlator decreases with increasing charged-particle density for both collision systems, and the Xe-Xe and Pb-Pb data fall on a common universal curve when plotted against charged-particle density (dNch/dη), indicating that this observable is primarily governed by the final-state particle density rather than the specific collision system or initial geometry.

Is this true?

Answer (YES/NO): YES